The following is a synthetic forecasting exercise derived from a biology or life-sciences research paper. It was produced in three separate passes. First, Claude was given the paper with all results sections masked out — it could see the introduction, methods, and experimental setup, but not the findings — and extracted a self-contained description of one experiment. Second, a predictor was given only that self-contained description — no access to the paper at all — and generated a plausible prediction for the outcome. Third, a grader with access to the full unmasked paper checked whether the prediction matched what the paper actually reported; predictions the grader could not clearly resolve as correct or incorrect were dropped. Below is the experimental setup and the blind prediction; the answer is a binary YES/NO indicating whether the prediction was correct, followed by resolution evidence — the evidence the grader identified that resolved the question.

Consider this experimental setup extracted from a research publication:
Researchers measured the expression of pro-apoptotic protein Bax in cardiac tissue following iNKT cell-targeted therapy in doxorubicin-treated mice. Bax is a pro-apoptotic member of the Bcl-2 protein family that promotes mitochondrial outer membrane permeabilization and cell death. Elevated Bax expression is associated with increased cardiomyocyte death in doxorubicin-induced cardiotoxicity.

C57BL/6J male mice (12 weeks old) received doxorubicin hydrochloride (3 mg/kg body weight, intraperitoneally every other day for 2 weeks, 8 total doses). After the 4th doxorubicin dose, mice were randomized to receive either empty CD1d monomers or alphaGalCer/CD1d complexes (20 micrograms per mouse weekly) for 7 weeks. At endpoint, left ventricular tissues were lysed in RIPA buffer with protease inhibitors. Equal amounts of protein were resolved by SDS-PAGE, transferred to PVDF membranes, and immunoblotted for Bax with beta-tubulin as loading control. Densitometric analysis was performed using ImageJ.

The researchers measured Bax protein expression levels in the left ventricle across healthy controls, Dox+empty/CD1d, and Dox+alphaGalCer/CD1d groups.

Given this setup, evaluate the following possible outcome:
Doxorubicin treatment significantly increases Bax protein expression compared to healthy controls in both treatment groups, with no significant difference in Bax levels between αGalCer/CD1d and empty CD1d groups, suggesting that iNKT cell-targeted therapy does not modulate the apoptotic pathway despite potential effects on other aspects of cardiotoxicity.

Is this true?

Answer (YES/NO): YES